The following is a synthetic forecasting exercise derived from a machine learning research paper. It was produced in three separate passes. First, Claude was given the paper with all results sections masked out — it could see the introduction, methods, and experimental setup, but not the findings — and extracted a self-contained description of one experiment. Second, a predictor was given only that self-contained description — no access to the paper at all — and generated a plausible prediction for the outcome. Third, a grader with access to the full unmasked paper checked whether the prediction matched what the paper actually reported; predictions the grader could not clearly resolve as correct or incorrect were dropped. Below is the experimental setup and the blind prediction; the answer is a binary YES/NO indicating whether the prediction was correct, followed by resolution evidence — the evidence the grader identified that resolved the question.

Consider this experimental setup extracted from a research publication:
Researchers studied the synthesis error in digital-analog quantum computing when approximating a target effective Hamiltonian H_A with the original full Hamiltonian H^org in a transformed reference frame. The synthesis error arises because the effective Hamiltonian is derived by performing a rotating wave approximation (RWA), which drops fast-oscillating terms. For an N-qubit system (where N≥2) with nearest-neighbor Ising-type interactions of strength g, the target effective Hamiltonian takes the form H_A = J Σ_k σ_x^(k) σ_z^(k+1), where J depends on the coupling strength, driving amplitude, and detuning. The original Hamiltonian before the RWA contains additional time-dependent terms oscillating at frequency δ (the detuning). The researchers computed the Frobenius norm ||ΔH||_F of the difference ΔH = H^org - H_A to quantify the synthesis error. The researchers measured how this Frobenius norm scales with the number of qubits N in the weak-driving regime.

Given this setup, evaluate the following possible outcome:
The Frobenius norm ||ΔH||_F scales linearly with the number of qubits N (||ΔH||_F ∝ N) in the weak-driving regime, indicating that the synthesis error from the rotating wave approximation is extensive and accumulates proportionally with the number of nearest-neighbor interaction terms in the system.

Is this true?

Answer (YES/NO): NO